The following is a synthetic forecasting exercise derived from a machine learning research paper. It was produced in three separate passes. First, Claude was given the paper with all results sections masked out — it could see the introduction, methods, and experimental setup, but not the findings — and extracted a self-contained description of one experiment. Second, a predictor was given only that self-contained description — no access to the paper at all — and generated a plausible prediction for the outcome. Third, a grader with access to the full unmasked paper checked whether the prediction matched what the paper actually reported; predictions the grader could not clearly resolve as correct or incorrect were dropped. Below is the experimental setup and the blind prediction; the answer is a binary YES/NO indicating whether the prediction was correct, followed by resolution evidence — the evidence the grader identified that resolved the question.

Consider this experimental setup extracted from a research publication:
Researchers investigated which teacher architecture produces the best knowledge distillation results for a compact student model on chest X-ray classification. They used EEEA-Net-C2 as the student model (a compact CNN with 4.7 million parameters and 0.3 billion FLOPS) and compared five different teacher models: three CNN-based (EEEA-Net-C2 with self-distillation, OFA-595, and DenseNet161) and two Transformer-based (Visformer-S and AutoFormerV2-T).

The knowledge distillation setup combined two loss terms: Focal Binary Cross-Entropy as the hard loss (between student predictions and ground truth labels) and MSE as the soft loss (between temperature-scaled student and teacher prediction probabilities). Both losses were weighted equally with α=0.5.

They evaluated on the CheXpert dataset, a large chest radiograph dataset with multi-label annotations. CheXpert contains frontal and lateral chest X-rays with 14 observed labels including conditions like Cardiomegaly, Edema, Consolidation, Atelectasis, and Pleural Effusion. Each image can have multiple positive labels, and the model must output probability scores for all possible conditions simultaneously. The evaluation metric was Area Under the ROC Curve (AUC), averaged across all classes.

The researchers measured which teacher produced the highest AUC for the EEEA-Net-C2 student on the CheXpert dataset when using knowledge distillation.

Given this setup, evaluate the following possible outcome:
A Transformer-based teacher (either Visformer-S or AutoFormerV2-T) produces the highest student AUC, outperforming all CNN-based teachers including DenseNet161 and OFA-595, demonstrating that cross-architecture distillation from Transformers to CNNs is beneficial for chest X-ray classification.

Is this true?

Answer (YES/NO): YES